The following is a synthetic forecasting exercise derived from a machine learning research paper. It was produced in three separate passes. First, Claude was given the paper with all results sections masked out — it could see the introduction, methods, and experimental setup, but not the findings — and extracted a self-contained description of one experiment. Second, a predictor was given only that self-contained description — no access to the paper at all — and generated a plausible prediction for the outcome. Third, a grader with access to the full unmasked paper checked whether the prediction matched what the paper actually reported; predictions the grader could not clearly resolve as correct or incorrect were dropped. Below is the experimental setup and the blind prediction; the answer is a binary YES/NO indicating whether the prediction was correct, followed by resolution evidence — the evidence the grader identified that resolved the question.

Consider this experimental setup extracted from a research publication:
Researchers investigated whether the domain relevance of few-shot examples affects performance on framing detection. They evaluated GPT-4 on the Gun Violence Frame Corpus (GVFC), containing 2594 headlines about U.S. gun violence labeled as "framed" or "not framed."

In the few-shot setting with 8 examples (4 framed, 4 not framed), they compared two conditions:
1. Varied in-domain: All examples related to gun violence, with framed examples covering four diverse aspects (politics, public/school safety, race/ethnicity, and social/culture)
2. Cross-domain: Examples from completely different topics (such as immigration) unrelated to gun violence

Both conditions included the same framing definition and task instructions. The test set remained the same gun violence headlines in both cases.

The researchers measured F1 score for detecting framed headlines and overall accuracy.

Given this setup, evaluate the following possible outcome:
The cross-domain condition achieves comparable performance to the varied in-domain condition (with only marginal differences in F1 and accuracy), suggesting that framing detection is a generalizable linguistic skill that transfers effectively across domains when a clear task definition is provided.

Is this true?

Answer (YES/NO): NO